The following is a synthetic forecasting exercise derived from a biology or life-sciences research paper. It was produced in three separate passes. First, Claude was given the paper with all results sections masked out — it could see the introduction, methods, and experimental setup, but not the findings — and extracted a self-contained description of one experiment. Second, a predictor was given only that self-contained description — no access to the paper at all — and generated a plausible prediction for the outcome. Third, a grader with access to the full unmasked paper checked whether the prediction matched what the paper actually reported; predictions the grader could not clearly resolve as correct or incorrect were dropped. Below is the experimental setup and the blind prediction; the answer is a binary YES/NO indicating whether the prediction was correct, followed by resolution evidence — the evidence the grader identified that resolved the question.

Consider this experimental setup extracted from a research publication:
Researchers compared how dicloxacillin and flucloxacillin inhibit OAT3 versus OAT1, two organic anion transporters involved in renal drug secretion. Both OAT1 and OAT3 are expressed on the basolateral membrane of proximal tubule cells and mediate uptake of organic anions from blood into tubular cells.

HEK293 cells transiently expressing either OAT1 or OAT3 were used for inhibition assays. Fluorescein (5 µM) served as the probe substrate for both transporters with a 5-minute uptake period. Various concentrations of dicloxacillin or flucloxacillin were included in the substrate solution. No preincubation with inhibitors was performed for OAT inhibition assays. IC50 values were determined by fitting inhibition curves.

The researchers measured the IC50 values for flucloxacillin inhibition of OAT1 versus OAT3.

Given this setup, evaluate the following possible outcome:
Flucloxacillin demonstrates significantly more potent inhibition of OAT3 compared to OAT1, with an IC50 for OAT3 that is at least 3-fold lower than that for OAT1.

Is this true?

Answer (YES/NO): YES